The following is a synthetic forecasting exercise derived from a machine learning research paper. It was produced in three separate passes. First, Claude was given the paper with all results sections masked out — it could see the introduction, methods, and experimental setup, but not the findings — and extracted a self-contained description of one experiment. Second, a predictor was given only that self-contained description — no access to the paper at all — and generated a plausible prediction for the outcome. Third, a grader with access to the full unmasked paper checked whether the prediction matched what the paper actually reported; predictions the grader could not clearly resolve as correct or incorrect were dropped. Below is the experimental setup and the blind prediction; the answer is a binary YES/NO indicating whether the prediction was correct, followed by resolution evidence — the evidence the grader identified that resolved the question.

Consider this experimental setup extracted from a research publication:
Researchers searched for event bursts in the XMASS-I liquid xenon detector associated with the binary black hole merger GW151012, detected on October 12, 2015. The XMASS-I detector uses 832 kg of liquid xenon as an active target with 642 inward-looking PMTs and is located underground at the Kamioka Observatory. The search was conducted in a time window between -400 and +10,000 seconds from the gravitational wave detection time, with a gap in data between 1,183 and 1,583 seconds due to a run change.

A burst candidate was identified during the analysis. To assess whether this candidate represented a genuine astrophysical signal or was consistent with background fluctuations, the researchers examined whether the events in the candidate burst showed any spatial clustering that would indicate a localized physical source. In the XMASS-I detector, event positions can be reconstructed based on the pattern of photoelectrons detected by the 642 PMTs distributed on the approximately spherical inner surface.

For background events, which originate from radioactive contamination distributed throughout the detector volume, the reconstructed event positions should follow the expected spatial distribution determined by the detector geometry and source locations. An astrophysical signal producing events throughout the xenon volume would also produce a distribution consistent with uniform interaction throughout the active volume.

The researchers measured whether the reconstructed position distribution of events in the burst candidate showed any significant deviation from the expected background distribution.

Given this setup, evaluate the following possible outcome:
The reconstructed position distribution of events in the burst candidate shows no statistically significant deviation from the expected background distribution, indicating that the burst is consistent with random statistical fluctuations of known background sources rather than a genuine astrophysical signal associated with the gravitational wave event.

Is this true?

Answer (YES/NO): YES